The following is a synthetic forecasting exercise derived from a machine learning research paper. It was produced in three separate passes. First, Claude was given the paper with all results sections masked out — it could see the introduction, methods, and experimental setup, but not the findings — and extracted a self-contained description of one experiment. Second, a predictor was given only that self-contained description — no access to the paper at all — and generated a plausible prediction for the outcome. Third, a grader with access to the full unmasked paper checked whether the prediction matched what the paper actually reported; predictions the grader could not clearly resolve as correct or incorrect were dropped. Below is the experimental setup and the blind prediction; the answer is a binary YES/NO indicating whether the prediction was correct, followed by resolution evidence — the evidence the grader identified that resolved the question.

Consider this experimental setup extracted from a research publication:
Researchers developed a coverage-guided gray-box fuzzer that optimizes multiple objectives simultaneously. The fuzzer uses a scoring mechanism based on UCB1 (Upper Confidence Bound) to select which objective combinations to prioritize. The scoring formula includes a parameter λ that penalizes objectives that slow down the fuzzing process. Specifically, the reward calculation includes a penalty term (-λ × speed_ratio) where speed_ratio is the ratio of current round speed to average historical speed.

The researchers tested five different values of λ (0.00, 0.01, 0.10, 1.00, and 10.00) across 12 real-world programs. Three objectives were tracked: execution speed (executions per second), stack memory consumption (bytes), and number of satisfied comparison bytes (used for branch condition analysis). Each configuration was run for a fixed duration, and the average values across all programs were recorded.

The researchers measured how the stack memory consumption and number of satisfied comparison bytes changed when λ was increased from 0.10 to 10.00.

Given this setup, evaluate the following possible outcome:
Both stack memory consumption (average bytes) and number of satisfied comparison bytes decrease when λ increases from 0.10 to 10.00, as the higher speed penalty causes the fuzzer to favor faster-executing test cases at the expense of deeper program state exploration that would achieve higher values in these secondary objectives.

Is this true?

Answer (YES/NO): YES